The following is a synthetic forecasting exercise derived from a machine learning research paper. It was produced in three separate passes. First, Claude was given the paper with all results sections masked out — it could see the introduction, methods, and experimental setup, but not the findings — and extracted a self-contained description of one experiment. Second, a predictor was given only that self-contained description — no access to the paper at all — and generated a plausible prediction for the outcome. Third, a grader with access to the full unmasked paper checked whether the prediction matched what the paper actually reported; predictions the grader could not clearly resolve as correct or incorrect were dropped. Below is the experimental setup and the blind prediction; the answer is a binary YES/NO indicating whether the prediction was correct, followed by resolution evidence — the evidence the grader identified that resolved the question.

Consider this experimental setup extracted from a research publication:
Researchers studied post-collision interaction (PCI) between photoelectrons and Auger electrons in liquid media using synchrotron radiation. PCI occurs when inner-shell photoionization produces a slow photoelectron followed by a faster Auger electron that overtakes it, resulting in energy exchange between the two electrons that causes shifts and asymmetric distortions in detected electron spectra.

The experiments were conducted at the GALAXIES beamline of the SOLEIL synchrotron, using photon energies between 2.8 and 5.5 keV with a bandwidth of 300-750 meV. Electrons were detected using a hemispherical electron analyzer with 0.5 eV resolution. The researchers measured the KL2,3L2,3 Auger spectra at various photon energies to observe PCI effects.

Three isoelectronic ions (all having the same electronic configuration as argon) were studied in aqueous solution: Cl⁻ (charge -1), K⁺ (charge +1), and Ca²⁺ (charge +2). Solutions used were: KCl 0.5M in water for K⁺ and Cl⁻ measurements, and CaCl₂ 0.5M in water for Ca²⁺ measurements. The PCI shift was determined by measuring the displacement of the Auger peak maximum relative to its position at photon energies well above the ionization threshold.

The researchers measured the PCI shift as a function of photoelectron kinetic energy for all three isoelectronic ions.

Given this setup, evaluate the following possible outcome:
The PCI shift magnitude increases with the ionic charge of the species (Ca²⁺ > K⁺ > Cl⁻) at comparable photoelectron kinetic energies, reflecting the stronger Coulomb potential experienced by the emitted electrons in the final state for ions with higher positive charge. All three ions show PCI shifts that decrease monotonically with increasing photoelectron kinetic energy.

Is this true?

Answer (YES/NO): NO